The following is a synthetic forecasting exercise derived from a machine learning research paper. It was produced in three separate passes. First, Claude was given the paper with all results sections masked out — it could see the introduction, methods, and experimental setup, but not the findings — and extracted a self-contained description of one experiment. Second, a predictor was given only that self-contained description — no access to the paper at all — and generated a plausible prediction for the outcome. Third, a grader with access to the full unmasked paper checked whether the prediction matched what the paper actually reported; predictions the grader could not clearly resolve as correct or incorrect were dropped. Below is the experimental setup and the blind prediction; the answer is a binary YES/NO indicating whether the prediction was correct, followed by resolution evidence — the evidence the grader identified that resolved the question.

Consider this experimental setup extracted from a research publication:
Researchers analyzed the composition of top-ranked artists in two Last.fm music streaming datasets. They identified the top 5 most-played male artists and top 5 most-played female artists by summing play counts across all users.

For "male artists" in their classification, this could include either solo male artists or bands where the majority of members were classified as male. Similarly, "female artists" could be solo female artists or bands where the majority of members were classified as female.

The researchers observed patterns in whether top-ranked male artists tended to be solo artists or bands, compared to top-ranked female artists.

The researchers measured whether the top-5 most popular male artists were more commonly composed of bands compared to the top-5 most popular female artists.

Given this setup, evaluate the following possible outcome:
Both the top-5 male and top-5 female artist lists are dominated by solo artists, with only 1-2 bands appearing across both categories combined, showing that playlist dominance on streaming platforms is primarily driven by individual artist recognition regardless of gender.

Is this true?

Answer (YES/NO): NO